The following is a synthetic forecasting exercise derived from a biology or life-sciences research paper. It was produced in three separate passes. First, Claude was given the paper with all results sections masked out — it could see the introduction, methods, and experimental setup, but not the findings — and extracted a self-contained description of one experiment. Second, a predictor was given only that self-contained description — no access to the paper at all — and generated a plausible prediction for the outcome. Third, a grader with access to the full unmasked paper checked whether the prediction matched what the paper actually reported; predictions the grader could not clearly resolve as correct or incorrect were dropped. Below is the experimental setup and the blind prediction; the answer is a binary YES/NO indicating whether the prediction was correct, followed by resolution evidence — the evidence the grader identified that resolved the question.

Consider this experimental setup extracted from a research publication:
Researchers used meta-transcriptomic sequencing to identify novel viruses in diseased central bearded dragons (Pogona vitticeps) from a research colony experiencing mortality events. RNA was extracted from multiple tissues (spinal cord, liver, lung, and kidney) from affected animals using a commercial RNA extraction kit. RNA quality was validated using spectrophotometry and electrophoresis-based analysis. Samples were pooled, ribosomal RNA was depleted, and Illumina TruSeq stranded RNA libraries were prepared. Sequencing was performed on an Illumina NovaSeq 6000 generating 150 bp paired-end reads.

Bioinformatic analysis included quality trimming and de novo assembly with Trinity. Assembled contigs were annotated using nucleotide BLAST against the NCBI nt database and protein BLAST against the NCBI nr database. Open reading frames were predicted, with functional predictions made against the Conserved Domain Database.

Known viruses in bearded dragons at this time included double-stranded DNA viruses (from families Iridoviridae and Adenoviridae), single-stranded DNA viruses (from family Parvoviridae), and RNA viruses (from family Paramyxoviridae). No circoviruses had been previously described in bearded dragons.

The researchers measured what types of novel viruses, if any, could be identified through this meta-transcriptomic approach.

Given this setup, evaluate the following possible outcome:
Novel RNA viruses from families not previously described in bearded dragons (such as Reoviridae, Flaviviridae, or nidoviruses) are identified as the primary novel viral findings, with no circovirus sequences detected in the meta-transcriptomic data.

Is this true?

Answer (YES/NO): NO